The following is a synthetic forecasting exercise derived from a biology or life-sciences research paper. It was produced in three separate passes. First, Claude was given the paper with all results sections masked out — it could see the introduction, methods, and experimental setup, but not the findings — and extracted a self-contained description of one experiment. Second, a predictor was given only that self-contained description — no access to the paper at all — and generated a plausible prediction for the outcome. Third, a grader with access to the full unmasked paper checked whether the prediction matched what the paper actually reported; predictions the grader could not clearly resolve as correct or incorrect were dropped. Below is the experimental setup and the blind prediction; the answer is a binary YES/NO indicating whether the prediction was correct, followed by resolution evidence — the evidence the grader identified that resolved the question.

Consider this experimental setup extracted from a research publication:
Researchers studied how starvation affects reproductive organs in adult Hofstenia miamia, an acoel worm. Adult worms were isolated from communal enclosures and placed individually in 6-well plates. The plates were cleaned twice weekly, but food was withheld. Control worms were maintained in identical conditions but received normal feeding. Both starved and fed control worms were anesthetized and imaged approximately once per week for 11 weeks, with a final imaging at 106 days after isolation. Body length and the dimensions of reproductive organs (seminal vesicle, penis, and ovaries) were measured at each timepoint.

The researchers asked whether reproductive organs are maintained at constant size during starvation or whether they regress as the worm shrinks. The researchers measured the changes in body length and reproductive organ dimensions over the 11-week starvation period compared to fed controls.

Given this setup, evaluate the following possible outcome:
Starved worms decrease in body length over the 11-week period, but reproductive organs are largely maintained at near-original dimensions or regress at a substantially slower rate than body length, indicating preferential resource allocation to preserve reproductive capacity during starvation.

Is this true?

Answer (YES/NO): NO